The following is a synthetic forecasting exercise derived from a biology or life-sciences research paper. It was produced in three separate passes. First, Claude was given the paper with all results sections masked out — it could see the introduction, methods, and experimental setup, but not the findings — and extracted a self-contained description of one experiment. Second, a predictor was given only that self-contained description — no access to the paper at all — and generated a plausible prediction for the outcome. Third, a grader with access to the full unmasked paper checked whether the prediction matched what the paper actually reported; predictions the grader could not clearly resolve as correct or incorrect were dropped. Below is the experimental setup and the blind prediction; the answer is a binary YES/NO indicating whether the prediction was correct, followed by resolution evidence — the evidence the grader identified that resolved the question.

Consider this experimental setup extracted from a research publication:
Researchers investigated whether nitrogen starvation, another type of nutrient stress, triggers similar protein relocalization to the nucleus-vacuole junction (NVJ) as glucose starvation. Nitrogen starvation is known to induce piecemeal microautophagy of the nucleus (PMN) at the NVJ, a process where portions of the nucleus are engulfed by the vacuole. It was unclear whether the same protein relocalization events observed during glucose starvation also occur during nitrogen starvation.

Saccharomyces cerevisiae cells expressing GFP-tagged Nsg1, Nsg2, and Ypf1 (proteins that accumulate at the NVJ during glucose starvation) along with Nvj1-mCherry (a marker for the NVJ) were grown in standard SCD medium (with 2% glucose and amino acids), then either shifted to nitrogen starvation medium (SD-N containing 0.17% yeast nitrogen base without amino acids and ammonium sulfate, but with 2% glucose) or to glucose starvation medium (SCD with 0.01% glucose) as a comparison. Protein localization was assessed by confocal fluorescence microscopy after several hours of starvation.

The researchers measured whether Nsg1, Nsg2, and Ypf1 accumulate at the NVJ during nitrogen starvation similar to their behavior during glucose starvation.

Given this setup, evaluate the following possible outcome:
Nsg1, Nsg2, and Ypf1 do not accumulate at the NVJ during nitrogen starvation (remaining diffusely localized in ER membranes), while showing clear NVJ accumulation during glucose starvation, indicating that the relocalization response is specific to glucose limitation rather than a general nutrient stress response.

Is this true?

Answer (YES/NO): YES